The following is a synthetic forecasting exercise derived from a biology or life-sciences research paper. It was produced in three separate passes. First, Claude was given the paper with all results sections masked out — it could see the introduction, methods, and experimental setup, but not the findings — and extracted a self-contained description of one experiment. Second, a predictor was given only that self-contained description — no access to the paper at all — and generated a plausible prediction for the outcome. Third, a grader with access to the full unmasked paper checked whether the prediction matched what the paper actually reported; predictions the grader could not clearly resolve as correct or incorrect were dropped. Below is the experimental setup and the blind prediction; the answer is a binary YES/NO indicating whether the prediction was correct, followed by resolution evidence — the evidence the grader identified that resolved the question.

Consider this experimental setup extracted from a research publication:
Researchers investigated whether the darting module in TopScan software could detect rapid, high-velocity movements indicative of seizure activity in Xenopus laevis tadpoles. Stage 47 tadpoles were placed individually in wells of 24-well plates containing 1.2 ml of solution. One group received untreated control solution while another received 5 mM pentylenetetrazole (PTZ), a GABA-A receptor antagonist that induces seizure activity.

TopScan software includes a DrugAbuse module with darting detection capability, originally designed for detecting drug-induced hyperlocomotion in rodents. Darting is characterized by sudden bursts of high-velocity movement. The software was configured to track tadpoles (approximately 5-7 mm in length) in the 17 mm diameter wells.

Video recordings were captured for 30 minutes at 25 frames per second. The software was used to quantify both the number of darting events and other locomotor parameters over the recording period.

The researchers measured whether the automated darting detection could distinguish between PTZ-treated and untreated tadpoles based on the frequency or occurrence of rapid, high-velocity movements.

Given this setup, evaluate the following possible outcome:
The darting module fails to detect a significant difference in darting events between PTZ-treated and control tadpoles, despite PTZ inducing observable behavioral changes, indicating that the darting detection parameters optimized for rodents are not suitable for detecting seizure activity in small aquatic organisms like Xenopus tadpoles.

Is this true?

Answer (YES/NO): NO